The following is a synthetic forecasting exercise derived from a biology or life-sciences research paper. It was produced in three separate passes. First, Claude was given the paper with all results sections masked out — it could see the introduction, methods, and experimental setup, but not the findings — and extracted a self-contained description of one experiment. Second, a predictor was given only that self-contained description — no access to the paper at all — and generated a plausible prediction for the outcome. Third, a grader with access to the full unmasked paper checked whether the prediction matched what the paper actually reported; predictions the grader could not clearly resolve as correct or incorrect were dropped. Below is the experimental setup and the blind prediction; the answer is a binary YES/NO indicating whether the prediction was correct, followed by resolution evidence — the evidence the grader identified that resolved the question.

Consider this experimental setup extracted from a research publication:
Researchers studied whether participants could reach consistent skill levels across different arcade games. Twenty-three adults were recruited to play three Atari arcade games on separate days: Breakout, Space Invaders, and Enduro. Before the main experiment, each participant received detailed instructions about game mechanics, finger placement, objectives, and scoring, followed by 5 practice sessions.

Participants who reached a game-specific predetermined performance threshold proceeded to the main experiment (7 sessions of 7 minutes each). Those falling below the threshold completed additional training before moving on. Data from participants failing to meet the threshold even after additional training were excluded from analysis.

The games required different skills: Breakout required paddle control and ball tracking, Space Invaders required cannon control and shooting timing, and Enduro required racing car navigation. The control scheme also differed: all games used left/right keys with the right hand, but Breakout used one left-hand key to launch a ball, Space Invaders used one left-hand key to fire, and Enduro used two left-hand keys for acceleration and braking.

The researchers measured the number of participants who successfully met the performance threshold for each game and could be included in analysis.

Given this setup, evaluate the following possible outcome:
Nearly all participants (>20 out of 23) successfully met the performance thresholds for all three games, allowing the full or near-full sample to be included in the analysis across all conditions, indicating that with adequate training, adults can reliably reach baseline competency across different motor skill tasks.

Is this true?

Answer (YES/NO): YES